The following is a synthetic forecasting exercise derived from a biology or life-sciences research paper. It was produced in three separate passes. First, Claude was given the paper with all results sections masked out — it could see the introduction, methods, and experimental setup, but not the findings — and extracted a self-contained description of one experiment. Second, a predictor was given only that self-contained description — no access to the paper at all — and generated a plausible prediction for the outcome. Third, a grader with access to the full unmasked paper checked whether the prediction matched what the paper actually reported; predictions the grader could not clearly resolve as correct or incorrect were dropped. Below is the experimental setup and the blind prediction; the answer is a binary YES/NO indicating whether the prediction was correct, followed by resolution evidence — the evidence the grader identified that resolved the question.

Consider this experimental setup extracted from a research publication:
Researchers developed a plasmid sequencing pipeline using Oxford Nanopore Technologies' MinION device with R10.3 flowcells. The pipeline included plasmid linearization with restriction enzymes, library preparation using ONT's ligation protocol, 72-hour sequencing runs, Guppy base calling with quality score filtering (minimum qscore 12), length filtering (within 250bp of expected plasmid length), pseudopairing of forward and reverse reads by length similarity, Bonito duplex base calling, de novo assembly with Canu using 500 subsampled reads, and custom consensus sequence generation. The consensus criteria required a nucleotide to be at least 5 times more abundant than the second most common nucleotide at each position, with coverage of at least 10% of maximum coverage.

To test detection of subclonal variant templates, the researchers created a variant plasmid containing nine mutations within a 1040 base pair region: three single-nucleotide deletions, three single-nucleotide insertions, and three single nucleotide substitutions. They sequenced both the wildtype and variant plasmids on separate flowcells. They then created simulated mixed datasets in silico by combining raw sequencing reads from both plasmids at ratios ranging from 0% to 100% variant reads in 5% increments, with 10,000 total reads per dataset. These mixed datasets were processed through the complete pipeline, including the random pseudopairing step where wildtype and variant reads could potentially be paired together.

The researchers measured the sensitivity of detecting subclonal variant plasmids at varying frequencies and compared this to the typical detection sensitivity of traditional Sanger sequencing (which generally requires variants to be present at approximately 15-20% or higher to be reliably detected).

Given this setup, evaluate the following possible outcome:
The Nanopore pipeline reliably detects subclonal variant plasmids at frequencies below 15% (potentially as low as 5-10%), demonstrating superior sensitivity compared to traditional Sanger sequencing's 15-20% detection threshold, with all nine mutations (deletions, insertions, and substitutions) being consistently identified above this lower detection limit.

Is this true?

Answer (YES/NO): NO